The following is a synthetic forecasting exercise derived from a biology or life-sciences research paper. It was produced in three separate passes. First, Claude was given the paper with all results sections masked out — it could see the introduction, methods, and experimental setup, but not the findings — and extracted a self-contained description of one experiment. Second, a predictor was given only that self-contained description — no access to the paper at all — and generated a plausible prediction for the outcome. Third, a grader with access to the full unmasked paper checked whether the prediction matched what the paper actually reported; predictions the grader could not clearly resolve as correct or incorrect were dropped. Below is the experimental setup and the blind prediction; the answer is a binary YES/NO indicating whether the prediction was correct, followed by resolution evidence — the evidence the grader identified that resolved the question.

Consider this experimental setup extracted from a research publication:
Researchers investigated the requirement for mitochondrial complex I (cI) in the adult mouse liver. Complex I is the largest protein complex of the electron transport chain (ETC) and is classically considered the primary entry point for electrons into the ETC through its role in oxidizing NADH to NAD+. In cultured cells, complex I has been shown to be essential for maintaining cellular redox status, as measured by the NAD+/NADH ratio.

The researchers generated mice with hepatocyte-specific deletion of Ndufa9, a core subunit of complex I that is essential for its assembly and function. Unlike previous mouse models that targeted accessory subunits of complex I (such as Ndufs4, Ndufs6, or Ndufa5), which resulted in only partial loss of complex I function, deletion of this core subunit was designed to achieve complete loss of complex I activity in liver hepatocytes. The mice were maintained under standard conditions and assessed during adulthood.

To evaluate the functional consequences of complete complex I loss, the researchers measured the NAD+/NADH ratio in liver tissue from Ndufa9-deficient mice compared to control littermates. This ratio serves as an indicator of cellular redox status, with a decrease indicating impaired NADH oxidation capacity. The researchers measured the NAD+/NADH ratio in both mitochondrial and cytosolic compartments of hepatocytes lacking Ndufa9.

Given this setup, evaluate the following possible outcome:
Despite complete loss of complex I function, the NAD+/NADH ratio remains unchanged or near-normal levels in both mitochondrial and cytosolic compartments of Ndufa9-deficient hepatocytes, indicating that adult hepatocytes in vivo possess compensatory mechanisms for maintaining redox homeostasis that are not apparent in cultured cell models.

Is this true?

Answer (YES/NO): YES